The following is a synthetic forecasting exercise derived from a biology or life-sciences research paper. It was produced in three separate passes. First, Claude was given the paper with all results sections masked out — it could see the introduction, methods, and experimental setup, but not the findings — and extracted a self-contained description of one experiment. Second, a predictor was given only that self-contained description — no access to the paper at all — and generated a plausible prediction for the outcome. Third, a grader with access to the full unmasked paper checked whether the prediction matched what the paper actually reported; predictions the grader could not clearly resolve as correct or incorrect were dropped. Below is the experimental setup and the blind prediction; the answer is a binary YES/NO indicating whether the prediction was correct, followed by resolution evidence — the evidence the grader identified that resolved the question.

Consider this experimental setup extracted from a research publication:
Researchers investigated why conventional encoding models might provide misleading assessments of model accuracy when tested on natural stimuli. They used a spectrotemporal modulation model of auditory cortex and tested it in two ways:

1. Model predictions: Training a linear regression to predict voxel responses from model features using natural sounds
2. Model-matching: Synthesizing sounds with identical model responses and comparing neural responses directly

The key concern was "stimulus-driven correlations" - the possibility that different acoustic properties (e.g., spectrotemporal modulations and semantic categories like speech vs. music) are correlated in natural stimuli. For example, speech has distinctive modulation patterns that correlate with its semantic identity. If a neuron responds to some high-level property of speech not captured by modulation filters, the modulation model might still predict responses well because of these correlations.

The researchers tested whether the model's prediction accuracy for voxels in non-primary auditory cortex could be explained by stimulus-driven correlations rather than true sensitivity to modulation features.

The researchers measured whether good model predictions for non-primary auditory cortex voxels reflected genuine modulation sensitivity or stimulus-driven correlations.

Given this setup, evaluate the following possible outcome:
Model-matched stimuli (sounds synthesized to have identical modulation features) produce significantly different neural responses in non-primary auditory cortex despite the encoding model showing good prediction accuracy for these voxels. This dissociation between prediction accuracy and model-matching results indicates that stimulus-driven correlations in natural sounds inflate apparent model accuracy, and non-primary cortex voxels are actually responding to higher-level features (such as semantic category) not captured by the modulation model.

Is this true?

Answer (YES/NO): YES